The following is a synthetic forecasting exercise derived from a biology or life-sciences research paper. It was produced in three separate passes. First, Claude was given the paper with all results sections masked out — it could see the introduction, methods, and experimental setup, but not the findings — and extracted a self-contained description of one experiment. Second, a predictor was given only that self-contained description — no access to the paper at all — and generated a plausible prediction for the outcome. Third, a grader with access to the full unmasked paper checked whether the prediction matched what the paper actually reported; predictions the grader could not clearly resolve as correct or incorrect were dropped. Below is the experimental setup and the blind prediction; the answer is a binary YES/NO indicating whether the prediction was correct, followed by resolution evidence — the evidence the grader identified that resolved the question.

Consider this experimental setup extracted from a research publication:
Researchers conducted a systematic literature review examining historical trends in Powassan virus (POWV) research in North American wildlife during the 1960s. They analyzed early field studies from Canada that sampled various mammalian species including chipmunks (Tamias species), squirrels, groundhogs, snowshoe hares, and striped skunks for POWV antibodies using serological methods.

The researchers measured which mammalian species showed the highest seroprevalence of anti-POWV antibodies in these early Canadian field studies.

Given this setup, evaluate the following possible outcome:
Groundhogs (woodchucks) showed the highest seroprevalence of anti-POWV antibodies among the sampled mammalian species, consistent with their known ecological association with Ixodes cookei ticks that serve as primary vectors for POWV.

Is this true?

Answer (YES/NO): YES